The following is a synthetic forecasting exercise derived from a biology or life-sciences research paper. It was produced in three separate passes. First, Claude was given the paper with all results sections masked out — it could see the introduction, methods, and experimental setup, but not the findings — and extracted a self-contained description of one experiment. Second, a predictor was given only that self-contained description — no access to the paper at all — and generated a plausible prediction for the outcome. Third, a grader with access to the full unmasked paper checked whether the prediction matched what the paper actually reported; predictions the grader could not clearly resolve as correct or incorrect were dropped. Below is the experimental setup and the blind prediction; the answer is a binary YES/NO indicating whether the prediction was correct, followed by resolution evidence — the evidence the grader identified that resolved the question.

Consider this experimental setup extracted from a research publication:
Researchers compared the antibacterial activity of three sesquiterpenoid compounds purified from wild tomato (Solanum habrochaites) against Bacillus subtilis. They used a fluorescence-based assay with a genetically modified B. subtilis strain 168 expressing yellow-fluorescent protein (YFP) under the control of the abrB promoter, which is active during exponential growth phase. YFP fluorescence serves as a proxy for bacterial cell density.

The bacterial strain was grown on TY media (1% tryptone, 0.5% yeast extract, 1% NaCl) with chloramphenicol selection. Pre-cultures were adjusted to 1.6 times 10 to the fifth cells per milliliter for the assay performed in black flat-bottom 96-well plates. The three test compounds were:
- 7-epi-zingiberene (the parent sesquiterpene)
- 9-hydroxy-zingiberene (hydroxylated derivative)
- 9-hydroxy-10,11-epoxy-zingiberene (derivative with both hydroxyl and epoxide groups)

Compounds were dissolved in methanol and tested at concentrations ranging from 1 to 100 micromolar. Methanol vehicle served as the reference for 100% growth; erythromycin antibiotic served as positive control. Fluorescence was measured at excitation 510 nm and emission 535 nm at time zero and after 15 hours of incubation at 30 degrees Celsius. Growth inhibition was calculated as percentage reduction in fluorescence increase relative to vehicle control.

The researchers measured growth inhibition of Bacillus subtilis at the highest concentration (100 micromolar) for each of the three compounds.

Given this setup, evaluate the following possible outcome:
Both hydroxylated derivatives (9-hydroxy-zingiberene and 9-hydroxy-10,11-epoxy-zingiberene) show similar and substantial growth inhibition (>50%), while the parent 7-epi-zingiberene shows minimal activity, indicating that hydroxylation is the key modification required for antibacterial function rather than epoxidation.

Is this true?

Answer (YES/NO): NO